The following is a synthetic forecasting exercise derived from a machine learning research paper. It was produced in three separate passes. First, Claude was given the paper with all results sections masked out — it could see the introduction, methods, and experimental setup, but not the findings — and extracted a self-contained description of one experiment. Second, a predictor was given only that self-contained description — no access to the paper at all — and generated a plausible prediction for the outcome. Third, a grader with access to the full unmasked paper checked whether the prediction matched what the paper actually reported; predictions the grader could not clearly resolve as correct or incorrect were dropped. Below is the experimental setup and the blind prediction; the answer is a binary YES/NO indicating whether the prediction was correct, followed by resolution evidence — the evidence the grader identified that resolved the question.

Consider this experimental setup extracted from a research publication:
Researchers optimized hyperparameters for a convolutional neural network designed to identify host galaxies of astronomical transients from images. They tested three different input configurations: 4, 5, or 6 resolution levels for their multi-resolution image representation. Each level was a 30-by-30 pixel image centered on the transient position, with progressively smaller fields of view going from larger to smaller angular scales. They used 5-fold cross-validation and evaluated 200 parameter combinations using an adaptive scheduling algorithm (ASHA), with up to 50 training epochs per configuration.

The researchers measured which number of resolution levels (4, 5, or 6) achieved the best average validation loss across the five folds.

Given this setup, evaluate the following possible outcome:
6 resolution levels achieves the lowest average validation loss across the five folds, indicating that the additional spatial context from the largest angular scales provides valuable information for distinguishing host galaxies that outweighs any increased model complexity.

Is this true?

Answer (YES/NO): NO